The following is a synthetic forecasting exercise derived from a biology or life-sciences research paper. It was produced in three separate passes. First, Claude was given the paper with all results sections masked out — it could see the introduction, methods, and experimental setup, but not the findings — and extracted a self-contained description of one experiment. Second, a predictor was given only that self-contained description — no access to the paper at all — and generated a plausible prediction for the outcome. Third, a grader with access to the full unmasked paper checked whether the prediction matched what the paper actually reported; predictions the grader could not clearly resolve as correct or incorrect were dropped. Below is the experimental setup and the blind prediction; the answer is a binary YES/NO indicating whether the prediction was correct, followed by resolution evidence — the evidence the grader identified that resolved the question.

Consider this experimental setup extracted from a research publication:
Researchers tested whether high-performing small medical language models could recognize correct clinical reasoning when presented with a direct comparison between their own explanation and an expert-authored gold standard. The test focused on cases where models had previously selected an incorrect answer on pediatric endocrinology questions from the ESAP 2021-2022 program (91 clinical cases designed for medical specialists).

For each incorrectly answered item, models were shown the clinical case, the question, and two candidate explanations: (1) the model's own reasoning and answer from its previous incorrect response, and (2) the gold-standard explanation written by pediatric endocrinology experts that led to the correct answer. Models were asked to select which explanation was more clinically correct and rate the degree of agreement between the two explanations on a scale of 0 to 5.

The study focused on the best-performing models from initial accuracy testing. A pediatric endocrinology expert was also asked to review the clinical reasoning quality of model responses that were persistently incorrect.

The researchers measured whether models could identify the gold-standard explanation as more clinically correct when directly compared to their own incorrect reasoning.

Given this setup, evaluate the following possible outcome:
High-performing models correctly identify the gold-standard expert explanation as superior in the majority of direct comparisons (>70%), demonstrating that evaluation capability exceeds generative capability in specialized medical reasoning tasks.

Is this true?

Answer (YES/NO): NO